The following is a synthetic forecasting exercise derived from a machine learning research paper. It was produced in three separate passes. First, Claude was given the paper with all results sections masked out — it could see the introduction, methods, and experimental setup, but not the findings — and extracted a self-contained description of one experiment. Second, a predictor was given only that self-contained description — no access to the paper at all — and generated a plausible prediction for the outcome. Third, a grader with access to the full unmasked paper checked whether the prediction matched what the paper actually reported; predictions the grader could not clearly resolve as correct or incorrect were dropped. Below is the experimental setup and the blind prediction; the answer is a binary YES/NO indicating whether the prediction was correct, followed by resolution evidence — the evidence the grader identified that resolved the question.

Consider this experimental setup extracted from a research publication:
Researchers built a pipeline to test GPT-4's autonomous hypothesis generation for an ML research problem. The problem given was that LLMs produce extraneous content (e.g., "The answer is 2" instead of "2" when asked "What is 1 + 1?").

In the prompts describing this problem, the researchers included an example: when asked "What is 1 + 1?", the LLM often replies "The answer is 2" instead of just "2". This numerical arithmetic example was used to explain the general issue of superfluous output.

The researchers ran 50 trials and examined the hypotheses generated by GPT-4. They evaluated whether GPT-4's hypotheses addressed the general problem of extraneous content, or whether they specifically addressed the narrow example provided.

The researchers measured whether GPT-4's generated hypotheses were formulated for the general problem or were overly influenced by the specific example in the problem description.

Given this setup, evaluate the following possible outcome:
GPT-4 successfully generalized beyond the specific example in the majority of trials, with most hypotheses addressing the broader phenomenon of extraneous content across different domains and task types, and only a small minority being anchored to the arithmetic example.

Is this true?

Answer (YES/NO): NO